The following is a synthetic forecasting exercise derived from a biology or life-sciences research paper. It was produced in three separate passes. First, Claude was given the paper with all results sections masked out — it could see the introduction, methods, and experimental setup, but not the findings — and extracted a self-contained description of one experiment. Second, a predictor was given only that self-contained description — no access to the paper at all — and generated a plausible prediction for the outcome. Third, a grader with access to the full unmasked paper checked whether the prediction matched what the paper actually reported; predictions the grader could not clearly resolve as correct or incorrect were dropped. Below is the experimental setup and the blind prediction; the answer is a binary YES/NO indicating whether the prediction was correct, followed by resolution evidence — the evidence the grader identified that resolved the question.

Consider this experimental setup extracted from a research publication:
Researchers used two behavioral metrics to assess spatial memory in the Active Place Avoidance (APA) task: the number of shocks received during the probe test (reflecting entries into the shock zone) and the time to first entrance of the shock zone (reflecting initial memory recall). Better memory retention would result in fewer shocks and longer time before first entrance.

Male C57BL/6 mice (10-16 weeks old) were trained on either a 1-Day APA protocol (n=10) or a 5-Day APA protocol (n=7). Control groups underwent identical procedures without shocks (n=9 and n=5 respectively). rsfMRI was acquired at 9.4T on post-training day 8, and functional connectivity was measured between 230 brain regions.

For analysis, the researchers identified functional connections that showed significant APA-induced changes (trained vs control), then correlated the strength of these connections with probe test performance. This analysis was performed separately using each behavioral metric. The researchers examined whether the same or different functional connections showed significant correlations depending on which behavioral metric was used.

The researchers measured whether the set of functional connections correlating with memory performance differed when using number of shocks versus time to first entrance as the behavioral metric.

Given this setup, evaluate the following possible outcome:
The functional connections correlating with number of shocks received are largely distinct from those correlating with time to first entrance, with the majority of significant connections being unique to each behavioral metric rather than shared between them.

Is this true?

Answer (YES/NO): YES